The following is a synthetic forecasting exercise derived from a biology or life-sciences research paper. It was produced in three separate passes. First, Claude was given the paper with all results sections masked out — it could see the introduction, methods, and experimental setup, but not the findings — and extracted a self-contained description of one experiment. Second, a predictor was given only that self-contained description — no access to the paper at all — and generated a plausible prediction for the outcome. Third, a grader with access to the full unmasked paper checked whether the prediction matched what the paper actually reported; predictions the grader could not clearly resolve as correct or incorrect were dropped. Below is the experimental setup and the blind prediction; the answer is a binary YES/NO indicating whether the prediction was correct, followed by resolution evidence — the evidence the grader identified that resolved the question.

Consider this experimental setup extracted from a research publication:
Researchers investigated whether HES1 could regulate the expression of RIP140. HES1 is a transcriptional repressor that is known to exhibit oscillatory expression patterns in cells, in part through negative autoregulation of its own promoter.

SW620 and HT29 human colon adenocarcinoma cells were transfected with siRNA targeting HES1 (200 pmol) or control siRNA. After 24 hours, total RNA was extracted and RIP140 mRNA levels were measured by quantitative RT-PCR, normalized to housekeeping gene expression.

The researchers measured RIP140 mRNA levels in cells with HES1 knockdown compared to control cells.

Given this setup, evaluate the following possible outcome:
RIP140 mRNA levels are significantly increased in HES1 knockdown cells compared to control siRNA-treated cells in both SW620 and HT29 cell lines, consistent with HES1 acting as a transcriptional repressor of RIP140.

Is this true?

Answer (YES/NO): NO